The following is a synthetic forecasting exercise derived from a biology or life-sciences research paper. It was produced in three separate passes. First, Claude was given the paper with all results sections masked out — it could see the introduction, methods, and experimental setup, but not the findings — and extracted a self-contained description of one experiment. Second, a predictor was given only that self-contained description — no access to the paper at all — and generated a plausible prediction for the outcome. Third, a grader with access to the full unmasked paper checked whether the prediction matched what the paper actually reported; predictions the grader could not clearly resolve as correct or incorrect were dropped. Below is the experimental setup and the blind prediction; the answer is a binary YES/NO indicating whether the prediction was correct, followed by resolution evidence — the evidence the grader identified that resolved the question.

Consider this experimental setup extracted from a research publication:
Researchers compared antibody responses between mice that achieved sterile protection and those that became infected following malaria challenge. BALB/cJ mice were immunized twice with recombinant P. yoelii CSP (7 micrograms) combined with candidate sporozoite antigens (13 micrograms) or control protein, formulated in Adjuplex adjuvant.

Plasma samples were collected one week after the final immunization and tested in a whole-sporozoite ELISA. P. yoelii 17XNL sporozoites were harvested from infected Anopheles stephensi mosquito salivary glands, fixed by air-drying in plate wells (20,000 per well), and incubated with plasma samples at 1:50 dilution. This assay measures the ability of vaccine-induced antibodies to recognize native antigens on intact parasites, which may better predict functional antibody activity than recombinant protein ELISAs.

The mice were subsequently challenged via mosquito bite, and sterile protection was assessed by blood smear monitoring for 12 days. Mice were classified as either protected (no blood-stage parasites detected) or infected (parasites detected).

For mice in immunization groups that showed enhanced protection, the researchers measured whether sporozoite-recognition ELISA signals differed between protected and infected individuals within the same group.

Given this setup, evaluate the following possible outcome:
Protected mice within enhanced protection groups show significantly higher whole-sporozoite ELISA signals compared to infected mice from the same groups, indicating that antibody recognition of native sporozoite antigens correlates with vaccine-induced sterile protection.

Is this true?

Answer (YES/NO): NO